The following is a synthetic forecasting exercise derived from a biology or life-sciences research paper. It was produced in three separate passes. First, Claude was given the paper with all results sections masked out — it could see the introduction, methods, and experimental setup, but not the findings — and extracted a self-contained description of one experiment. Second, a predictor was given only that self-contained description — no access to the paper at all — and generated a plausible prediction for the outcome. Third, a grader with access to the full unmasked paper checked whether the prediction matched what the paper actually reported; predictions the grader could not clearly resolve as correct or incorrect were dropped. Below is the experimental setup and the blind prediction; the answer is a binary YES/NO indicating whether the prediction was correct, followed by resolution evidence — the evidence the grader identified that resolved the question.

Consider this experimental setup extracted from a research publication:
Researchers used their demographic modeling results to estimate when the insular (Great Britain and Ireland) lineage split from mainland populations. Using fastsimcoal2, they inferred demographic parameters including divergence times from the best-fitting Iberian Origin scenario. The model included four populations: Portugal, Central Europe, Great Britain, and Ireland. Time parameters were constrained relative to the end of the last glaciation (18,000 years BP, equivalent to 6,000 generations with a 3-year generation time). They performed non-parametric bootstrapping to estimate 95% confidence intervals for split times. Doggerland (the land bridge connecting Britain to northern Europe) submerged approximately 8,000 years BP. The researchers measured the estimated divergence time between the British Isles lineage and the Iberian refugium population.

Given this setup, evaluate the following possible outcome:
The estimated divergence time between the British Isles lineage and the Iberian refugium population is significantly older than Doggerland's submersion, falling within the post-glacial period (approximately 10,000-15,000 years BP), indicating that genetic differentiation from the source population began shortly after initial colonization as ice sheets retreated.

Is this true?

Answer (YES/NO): YES